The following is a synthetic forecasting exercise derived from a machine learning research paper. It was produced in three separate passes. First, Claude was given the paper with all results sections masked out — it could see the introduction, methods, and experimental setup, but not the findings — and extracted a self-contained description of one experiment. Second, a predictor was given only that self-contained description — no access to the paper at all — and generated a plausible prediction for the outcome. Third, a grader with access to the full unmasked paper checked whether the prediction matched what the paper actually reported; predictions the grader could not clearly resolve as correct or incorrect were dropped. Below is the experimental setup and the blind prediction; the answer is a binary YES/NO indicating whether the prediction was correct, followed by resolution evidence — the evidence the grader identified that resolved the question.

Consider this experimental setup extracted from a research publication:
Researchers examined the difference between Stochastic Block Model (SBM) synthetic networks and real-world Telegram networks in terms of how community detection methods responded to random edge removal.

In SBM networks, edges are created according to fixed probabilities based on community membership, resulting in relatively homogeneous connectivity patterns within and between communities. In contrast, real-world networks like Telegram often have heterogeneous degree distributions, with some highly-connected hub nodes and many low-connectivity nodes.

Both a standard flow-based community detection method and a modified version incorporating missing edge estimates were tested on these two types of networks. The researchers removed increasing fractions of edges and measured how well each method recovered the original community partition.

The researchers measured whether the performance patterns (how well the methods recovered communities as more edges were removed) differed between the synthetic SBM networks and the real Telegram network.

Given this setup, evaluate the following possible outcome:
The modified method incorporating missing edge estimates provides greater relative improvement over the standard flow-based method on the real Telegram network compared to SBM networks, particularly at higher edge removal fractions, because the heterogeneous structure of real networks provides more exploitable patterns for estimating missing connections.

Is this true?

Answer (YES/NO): NO